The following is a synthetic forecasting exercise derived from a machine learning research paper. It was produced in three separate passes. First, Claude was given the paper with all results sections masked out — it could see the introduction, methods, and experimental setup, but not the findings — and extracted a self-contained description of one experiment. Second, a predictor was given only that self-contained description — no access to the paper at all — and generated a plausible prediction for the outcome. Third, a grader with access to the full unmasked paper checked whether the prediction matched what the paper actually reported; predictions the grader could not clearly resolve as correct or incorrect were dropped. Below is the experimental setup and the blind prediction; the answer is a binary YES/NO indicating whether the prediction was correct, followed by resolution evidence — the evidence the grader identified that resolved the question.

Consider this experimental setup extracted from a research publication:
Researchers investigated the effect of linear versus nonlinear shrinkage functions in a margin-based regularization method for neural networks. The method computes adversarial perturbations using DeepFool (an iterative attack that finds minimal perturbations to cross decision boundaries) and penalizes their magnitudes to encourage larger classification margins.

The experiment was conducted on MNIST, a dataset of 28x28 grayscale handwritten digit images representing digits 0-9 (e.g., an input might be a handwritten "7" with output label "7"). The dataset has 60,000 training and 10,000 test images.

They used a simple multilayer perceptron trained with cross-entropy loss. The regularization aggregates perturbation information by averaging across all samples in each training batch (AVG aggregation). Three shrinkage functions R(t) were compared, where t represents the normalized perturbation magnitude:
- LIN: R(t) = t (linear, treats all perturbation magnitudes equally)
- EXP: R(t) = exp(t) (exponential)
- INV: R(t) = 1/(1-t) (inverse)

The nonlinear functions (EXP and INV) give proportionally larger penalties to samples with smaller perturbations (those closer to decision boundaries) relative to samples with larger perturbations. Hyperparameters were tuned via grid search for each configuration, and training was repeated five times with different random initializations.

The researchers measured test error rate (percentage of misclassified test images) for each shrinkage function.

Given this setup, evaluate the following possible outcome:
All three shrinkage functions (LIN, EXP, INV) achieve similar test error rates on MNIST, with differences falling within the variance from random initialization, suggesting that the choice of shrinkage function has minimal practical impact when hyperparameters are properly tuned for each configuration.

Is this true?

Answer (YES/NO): NO